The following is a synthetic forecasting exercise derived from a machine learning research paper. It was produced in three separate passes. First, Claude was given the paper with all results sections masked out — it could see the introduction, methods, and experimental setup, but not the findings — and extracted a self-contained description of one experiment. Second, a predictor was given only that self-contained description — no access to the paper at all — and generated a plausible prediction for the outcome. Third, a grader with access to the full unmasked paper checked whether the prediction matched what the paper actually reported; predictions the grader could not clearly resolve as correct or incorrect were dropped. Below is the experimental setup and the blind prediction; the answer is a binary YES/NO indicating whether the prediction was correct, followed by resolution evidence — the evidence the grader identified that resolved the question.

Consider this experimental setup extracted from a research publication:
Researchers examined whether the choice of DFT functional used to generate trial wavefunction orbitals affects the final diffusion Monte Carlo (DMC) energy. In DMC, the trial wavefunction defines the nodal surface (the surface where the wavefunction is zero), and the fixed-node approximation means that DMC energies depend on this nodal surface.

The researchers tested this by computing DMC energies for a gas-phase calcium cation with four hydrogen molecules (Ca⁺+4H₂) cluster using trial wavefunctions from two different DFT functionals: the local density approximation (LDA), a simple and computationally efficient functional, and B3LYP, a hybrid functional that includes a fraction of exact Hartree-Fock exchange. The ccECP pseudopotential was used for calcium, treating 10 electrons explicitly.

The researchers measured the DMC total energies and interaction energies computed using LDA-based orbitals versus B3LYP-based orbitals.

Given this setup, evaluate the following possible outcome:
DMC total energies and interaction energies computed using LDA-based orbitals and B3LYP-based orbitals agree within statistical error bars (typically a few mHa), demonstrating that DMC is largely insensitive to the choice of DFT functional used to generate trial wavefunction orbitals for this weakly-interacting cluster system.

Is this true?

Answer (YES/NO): YES